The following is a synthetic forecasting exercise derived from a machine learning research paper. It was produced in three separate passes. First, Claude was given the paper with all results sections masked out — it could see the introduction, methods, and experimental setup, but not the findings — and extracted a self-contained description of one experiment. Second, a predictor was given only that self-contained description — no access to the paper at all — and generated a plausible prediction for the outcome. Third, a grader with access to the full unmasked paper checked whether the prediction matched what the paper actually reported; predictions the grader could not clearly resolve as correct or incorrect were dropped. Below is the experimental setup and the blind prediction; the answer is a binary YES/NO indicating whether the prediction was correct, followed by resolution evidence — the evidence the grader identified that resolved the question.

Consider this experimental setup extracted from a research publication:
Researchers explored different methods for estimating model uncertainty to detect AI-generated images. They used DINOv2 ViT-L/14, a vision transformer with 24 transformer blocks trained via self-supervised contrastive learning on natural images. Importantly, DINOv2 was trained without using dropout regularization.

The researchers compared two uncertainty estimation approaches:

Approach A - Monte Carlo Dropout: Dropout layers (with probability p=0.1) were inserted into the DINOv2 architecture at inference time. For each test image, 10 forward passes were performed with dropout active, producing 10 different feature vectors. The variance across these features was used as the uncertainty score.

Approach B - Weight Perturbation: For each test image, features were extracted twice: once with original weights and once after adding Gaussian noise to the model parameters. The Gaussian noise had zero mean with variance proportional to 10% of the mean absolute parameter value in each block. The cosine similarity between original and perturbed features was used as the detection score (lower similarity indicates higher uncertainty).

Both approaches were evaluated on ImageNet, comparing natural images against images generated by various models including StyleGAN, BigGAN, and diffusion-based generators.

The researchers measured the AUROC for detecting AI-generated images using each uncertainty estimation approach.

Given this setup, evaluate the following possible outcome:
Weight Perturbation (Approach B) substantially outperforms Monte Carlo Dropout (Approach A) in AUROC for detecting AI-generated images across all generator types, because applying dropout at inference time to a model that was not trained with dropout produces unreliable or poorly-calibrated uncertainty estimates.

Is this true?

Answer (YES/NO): YES